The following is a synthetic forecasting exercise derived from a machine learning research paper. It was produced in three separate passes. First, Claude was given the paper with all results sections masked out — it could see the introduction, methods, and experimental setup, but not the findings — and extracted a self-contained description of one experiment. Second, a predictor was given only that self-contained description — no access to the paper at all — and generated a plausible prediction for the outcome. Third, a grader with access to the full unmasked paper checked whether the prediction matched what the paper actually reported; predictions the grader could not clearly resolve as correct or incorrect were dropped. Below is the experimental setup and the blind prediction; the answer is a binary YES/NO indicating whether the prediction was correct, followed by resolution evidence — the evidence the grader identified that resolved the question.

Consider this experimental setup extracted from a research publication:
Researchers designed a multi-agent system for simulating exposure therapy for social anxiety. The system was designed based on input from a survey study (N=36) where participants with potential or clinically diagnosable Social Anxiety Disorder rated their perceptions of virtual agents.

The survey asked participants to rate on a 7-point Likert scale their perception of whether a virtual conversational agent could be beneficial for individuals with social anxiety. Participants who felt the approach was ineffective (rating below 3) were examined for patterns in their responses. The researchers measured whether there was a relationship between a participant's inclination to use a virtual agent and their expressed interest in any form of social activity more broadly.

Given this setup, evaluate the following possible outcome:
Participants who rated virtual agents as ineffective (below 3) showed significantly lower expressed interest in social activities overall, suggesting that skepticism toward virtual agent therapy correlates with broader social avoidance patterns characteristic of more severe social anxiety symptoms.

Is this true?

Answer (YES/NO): YES